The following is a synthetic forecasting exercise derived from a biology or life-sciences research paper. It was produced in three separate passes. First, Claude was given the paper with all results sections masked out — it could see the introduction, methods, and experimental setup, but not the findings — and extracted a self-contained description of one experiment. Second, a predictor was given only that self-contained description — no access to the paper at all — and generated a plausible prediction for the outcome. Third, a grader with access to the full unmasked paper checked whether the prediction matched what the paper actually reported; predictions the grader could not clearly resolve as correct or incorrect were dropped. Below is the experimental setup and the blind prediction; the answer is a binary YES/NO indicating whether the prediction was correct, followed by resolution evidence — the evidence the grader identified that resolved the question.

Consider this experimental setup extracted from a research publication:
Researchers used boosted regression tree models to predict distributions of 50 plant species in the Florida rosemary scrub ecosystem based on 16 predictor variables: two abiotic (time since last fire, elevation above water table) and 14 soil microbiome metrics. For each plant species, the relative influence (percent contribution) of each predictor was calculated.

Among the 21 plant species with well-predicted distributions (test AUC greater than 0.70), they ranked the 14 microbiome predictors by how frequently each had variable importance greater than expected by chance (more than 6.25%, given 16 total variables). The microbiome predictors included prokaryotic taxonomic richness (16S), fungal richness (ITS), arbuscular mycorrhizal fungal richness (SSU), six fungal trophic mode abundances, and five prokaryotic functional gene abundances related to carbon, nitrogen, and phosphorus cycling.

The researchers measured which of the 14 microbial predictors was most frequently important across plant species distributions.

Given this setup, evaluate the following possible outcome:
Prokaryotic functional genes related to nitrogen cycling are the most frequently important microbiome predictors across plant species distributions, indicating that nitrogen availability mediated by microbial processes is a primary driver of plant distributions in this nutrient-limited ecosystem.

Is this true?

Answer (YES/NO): NO